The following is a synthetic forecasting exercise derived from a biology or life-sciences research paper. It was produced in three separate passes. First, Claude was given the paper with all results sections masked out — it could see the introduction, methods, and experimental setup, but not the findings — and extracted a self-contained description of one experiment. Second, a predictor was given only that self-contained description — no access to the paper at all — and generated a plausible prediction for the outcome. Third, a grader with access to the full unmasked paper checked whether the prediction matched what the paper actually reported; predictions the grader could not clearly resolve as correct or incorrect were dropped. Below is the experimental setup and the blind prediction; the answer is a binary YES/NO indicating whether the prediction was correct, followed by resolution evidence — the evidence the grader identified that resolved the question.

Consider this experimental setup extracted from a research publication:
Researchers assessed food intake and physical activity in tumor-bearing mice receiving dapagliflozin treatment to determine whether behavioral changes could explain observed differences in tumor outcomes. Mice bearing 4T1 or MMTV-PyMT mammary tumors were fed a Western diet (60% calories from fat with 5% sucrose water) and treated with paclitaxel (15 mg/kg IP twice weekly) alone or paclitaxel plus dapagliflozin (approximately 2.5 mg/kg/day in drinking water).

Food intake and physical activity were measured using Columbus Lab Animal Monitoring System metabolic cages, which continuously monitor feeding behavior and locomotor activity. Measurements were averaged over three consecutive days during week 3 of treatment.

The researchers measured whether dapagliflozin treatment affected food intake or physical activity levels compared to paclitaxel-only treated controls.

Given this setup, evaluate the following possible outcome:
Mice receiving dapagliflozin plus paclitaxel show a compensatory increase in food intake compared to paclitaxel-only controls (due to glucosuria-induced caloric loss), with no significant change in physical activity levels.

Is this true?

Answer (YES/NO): NO